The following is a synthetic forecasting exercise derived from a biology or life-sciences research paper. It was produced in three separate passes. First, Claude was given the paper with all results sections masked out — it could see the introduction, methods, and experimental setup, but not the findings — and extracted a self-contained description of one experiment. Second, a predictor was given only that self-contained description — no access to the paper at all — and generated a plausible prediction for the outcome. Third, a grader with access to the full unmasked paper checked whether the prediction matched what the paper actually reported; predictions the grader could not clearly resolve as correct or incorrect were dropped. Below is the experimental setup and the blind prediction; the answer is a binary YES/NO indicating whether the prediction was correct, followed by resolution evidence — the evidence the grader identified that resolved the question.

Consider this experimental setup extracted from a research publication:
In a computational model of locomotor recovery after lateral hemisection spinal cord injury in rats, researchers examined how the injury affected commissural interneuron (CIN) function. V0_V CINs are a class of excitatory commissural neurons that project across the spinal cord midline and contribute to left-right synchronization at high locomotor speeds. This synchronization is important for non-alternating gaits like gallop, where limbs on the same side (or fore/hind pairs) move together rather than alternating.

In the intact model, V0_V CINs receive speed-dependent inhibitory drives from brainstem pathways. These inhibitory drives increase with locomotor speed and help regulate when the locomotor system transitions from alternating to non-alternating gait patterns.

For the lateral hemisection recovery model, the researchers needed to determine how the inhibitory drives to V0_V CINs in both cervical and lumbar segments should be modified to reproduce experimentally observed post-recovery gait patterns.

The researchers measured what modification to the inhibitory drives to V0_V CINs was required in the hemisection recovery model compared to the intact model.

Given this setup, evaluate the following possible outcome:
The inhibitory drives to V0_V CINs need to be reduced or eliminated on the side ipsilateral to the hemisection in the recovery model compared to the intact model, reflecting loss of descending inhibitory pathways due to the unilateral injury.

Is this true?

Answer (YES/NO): NO